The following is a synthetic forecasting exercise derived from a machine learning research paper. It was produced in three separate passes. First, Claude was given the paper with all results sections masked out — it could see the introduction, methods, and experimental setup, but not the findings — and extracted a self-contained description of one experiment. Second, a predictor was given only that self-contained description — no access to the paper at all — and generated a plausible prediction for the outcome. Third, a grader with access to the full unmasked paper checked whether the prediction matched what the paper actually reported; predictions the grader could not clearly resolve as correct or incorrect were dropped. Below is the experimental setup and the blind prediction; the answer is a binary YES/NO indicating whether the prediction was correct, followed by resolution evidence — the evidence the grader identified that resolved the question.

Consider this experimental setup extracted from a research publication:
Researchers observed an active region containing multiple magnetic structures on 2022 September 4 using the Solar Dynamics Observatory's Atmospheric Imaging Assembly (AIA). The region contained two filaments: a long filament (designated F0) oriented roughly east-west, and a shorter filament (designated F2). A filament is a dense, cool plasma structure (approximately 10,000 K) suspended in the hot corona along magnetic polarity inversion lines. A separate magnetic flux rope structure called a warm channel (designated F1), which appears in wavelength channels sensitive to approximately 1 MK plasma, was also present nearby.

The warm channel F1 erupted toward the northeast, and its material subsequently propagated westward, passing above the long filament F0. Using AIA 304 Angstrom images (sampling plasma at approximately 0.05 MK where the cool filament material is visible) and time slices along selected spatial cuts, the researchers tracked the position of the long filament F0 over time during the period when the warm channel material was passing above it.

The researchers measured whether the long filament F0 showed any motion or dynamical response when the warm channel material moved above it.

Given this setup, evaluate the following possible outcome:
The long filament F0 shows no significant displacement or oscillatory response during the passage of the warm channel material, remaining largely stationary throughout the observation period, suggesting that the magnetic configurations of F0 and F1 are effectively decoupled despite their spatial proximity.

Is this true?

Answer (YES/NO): NO